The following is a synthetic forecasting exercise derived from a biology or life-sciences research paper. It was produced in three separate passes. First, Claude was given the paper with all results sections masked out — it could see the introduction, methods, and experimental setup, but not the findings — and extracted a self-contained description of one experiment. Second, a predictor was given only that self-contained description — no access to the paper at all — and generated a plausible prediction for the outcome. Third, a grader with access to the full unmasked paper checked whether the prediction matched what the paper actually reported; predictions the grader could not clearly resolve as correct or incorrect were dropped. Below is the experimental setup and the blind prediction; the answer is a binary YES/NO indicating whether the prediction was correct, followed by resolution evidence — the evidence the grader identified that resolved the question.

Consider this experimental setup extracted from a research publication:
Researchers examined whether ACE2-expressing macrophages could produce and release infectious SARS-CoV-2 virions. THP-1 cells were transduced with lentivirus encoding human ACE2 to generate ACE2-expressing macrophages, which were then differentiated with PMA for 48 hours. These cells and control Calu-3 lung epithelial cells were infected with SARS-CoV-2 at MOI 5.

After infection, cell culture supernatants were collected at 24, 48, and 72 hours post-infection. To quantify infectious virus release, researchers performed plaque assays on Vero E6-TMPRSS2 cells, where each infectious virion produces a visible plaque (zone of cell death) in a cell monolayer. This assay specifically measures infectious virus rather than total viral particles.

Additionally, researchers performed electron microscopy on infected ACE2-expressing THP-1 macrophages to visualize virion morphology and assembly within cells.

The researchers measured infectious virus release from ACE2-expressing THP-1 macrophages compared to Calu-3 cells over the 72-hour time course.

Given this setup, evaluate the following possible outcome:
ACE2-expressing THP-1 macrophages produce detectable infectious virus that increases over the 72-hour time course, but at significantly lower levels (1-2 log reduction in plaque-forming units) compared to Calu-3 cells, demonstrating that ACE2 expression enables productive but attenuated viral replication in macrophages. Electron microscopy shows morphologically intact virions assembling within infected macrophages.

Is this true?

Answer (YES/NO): NO